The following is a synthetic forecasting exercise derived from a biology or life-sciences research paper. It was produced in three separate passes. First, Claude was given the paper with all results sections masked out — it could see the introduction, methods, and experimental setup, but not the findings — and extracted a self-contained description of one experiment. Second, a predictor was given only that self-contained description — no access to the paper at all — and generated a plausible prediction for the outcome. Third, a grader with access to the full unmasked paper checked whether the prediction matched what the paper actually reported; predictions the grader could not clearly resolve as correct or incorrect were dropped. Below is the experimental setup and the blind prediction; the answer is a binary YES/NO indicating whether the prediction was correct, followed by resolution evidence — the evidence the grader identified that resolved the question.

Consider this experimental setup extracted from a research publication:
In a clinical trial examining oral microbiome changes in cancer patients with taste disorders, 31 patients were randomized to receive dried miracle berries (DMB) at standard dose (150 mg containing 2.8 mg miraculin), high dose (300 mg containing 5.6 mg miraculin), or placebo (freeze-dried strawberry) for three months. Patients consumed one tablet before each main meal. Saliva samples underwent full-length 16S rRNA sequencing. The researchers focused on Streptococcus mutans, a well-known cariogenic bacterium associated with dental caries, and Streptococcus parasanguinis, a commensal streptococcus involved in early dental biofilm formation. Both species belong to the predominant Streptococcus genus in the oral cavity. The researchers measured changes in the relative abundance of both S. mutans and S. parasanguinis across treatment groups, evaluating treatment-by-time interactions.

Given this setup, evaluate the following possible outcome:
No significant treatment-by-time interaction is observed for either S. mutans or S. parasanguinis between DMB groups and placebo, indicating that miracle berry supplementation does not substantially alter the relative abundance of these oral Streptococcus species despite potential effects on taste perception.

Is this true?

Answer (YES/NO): NO